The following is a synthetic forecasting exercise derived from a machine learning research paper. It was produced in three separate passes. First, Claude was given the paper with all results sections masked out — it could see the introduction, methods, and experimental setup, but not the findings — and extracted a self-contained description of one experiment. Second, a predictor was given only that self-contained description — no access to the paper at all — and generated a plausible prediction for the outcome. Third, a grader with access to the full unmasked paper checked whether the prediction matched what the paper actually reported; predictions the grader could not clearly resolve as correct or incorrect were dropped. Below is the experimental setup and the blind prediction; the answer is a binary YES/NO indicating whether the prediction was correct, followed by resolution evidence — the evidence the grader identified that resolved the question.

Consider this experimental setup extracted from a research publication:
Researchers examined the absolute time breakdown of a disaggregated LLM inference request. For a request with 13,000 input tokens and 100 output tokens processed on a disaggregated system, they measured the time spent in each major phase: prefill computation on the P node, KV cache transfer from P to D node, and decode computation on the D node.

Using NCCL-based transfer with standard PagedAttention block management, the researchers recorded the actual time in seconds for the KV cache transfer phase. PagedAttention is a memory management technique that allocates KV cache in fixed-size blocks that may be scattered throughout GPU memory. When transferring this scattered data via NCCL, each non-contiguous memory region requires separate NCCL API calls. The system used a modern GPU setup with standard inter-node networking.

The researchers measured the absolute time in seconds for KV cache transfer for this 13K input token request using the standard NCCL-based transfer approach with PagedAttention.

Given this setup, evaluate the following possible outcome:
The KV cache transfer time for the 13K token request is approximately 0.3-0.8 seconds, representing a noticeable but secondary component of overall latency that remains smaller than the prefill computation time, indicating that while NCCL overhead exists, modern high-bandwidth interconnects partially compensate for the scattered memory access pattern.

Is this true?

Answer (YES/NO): NO